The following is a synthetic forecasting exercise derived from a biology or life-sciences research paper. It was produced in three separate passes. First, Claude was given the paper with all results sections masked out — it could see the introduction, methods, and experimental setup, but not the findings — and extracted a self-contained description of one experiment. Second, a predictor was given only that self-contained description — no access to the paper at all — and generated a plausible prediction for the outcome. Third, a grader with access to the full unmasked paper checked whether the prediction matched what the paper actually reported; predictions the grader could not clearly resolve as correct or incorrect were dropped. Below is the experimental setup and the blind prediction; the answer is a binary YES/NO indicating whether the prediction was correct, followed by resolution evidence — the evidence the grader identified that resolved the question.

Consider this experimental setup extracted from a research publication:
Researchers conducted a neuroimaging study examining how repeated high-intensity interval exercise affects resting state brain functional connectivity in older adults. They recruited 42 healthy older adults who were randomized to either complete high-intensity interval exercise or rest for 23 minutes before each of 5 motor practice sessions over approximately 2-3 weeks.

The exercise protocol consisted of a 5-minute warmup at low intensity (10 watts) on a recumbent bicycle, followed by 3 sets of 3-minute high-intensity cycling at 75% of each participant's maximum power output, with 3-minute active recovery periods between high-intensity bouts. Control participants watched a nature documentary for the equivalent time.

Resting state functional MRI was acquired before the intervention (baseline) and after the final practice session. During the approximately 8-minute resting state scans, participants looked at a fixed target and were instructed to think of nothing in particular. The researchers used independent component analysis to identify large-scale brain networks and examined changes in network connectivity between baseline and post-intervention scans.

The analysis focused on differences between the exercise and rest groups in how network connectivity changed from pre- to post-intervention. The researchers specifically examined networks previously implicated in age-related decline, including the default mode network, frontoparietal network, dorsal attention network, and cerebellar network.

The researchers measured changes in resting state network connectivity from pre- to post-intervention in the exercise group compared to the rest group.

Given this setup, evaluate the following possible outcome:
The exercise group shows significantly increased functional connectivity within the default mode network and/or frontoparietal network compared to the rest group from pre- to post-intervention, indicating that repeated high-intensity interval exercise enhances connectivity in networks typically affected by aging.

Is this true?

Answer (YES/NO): NO